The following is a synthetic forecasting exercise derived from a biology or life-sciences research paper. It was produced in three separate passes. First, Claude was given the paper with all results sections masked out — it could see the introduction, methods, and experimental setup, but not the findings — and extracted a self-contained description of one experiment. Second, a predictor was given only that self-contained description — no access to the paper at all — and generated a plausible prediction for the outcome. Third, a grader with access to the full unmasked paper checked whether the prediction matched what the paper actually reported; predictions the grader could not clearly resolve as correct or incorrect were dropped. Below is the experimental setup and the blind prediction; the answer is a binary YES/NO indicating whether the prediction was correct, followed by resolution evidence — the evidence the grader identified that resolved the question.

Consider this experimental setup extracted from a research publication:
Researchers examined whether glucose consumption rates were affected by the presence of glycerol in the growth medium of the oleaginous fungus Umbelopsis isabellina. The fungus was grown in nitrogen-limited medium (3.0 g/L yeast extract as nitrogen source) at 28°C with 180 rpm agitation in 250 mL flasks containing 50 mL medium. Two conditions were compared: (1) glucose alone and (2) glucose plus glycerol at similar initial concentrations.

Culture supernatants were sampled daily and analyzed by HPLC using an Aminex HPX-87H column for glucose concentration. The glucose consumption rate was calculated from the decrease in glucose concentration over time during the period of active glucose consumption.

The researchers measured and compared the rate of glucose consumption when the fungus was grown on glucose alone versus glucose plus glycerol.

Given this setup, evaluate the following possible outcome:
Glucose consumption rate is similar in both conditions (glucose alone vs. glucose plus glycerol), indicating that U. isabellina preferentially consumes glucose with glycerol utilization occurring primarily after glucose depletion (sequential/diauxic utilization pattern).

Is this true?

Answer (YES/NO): NO